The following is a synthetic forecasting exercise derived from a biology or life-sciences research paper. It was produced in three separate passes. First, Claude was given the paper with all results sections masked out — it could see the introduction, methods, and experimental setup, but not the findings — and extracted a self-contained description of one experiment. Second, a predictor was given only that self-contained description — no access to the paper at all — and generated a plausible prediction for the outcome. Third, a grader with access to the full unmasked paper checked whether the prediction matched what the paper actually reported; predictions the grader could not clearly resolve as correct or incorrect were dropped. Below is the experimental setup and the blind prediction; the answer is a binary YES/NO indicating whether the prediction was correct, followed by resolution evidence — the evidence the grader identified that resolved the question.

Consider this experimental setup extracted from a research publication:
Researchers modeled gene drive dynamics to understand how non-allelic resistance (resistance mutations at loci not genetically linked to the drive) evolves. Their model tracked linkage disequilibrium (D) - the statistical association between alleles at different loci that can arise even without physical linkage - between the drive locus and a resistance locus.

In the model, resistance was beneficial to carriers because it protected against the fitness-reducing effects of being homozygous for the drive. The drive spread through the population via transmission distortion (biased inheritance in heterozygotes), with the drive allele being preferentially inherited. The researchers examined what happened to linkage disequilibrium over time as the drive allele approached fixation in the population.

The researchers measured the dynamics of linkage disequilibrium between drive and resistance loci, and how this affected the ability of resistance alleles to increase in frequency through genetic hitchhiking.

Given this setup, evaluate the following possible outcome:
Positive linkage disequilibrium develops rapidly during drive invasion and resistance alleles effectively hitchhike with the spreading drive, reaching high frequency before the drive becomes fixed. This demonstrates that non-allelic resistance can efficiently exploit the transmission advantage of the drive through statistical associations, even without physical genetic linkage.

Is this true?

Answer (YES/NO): NO